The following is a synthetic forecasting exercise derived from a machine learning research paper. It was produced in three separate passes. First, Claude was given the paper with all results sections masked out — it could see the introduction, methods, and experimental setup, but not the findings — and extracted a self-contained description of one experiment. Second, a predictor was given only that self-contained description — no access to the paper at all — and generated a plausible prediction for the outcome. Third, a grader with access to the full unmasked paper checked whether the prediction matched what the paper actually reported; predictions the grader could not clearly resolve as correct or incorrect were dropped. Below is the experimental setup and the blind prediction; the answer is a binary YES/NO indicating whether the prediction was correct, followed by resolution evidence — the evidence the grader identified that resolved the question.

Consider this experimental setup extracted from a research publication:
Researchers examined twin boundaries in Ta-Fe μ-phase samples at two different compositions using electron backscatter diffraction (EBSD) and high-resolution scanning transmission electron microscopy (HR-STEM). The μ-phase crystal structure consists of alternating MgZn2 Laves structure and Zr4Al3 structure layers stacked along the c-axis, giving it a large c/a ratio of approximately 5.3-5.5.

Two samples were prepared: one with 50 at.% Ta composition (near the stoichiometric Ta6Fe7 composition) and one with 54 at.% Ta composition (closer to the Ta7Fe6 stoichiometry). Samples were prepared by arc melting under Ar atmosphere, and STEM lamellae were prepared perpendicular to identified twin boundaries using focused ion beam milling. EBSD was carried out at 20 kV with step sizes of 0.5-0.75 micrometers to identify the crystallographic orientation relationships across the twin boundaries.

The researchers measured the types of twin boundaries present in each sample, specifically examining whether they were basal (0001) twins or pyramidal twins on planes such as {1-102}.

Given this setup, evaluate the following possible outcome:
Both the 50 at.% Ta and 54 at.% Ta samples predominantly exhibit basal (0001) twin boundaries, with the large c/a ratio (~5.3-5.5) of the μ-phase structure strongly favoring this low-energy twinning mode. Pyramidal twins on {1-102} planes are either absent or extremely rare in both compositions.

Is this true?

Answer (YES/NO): NO